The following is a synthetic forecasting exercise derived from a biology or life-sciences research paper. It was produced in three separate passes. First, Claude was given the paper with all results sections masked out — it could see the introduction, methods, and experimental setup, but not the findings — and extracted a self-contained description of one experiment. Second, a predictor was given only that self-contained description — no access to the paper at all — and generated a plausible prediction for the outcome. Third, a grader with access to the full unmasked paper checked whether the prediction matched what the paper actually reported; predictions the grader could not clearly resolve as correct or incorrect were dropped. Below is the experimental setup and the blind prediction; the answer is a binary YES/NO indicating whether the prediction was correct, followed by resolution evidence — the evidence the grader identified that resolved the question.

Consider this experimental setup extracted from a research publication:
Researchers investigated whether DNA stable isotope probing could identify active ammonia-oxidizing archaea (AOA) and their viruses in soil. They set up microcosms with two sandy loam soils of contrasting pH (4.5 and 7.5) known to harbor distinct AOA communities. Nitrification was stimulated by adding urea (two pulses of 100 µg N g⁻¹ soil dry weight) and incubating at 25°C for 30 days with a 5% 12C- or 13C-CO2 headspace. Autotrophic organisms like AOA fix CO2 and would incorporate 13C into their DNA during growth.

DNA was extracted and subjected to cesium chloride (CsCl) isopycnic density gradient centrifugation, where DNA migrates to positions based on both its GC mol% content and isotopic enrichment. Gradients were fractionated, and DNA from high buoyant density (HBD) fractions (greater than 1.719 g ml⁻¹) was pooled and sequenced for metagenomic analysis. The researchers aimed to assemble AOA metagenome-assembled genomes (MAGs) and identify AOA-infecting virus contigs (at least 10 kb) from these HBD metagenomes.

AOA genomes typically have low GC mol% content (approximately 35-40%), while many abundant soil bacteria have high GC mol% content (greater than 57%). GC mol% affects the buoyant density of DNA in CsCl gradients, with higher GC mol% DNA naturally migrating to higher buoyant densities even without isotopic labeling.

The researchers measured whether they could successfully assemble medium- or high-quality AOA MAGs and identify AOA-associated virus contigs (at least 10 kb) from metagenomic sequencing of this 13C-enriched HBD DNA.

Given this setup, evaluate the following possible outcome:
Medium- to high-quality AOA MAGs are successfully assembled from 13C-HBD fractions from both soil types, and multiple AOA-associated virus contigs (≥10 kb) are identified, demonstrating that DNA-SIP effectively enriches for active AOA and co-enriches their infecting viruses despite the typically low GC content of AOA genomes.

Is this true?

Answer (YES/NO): NO